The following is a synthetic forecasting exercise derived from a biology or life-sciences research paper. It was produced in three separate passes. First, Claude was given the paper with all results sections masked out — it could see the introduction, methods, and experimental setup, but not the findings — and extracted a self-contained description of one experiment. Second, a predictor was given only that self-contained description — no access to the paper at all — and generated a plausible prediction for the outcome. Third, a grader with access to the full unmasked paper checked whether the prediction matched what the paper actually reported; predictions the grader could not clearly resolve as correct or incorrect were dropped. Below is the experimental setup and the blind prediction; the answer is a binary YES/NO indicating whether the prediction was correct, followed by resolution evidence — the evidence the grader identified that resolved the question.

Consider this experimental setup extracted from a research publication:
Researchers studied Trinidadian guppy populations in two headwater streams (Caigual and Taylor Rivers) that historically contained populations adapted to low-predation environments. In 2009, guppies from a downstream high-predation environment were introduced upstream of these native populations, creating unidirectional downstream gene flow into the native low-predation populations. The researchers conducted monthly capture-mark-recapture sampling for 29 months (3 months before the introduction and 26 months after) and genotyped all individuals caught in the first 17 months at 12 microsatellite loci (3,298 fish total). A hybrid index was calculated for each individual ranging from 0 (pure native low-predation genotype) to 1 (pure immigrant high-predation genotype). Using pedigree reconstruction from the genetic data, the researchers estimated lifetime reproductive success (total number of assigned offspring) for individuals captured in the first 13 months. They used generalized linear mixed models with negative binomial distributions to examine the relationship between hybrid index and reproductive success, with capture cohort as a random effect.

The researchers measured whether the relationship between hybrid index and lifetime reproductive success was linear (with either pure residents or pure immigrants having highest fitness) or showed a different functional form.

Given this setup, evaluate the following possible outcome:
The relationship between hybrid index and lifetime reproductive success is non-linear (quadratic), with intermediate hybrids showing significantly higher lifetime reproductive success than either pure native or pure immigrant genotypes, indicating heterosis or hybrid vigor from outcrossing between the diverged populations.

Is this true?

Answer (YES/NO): YES